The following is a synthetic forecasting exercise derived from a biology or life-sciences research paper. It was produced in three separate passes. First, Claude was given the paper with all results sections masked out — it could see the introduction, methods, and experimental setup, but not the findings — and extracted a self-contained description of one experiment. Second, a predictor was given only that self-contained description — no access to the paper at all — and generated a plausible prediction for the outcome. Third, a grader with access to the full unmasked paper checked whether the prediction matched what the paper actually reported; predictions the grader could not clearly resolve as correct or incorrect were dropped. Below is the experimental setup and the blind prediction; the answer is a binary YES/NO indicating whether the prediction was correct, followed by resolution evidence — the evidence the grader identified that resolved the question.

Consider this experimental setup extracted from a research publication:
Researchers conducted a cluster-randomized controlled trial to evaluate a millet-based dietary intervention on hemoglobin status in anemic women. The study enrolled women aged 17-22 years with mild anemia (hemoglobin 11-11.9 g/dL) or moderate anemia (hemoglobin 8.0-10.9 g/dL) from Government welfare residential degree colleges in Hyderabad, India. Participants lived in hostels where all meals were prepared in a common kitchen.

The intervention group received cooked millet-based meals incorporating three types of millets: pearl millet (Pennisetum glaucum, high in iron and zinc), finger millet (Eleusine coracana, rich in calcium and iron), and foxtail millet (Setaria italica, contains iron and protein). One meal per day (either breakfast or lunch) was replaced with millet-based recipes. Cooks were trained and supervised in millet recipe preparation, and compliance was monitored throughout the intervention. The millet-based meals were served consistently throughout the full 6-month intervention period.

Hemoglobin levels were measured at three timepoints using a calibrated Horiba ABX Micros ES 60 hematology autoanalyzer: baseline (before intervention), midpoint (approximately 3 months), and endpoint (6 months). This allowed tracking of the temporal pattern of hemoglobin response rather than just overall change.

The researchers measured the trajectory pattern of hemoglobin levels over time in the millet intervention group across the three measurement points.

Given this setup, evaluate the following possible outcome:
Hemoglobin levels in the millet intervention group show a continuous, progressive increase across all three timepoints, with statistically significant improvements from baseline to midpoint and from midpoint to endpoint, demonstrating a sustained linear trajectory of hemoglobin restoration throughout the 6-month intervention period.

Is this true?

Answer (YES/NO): NO